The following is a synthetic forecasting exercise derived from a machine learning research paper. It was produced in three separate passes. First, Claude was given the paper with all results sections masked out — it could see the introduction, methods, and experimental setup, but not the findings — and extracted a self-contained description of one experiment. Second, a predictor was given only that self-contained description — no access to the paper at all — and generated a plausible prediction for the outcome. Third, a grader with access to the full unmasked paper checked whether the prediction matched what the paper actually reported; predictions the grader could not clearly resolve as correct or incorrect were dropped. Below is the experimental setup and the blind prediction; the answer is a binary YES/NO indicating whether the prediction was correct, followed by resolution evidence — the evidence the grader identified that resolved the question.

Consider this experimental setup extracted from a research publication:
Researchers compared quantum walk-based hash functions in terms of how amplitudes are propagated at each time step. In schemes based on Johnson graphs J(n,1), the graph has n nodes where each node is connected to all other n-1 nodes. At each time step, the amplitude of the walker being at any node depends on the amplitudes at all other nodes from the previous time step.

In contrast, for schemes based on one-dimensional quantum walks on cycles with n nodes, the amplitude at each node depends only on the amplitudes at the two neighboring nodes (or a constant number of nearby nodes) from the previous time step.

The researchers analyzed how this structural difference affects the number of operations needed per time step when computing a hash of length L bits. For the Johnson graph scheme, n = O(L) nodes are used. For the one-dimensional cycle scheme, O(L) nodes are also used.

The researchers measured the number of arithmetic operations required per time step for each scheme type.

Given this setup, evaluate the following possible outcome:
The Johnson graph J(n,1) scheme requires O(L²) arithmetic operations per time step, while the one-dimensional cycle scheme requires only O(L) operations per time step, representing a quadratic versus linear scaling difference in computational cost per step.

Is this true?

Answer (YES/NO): YES